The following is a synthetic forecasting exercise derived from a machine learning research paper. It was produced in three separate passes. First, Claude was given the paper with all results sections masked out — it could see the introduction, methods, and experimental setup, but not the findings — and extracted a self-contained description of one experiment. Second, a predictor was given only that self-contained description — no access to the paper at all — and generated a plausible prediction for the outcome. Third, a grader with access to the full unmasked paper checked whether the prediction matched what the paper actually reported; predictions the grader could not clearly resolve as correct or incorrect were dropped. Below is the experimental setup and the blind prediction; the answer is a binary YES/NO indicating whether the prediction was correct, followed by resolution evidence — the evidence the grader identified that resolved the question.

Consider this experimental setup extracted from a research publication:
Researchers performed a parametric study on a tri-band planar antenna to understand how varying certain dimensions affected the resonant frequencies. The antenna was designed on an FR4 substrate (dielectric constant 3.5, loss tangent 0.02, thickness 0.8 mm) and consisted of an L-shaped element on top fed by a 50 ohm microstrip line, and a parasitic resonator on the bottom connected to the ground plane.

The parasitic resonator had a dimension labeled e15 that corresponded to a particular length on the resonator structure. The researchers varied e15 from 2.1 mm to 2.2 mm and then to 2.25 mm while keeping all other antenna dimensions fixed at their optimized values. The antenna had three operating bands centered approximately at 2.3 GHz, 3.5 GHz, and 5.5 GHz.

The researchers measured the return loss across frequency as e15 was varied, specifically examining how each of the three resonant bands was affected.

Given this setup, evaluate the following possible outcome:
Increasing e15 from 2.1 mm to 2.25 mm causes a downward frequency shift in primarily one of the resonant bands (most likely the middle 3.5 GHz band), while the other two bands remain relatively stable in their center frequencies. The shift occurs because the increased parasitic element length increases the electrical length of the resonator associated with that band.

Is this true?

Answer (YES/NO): NO